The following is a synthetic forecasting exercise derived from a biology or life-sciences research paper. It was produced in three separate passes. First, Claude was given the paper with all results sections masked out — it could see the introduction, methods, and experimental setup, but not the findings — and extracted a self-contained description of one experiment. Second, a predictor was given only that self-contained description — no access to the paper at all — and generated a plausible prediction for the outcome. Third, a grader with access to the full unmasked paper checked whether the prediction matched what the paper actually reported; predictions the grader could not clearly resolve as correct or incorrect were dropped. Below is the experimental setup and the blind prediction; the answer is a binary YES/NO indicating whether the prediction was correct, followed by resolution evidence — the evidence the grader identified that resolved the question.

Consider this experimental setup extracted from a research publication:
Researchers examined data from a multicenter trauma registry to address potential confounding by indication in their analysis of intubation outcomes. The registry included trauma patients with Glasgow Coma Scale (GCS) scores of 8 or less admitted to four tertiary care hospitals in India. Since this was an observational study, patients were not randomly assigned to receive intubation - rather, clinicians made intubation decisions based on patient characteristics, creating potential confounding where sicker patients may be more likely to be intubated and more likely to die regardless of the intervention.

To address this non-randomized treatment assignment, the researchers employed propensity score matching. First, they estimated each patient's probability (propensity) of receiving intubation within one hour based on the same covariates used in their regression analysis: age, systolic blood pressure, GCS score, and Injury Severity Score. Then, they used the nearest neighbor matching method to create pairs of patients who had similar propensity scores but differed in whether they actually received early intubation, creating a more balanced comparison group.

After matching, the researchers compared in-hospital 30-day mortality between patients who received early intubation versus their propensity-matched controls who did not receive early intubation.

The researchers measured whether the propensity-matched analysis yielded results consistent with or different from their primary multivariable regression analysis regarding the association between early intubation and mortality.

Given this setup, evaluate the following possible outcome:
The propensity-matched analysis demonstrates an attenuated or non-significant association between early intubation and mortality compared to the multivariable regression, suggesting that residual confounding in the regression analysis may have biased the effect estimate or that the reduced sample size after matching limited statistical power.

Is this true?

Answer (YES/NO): NO